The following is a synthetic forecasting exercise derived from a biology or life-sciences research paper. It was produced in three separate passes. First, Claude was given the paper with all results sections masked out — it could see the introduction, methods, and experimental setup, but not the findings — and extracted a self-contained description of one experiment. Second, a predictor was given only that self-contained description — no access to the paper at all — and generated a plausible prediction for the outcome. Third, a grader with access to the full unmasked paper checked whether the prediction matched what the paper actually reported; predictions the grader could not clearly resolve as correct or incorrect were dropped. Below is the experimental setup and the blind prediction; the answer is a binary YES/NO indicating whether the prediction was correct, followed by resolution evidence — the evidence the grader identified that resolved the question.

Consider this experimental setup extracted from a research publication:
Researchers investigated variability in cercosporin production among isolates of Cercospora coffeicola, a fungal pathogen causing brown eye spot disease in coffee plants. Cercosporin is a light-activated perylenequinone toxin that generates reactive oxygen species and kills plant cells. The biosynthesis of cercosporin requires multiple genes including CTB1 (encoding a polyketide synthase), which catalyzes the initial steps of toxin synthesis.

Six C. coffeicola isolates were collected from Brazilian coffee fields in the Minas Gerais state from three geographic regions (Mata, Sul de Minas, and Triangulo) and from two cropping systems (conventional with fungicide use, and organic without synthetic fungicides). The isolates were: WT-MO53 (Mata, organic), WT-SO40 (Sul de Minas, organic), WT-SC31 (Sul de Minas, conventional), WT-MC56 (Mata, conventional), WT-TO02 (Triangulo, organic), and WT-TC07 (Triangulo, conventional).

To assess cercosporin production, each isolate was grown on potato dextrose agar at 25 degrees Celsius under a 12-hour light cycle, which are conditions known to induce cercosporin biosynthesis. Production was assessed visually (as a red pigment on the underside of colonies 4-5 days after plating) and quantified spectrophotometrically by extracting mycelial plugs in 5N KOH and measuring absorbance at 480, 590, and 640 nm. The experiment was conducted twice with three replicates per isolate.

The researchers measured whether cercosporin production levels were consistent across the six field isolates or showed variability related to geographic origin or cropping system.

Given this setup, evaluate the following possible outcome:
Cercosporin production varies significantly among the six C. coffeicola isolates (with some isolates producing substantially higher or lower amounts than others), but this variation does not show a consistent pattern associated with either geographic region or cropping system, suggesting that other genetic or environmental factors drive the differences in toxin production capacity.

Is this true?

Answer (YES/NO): YES